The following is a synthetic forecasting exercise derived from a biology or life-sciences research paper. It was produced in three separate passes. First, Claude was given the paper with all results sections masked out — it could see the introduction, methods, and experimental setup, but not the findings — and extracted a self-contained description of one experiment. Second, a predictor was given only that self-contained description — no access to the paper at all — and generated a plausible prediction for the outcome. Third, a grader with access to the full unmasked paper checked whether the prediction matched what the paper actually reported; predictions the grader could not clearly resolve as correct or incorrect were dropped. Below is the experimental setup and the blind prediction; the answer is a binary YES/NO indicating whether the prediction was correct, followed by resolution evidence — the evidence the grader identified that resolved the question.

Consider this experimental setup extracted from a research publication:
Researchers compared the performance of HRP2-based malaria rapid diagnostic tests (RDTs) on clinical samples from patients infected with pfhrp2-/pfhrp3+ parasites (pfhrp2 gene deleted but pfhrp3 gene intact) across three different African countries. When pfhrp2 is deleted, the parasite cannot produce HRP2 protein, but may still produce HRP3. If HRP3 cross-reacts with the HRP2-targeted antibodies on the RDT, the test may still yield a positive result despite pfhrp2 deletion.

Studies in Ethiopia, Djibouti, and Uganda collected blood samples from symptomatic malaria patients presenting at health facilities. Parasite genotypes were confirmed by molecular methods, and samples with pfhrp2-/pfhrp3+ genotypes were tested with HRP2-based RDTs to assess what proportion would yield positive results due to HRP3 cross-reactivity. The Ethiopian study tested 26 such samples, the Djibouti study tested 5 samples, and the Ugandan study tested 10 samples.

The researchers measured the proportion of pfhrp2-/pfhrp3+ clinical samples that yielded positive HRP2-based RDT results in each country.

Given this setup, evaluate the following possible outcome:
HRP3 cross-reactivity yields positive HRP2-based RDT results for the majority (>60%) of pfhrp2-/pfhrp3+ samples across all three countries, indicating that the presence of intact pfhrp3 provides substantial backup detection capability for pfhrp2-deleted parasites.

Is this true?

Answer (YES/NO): NO